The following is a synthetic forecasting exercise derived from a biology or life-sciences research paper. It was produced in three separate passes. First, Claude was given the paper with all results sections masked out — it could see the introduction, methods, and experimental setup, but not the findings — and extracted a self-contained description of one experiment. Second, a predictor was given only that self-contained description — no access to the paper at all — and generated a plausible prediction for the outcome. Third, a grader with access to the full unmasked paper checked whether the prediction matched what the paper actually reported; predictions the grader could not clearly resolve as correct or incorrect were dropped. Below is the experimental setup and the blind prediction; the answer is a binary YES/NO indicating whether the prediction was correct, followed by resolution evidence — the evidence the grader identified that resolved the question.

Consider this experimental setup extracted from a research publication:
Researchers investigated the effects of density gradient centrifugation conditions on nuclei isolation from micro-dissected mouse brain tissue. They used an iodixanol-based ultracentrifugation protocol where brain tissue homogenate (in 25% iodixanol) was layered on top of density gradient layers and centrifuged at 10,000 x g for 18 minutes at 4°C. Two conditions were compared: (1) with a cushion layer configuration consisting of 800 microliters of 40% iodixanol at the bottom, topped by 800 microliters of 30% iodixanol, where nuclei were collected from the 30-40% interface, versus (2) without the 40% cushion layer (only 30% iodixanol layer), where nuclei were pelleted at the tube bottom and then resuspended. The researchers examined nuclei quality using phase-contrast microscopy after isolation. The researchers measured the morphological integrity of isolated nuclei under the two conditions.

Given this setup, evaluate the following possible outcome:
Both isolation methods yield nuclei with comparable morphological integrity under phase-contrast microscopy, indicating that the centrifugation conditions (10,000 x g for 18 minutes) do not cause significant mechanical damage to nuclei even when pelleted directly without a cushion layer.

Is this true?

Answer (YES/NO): NO